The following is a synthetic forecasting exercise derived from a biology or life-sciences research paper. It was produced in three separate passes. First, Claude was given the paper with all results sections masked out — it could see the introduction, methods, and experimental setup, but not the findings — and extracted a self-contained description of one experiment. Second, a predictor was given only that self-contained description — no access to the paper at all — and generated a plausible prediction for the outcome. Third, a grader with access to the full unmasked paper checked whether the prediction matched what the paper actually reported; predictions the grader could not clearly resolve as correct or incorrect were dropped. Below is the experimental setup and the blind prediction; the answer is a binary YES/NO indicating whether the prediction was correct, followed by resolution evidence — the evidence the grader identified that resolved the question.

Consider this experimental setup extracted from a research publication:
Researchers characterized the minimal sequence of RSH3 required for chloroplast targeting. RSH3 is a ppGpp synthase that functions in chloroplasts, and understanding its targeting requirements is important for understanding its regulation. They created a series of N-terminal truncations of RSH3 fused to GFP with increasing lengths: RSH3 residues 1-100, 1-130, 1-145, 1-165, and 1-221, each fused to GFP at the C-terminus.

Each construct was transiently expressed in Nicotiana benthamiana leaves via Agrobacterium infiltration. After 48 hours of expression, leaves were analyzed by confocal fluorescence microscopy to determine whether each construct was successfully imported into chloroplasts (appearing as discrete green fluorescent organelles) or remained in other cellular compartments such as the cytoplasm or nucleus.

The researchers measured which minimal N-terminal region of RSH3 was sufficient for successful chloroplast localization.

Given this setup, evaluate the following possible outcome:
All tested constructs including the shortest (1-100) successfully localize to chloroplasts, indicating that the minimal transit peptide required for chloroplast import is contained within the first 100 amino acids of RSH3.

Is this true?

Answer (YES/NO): NO